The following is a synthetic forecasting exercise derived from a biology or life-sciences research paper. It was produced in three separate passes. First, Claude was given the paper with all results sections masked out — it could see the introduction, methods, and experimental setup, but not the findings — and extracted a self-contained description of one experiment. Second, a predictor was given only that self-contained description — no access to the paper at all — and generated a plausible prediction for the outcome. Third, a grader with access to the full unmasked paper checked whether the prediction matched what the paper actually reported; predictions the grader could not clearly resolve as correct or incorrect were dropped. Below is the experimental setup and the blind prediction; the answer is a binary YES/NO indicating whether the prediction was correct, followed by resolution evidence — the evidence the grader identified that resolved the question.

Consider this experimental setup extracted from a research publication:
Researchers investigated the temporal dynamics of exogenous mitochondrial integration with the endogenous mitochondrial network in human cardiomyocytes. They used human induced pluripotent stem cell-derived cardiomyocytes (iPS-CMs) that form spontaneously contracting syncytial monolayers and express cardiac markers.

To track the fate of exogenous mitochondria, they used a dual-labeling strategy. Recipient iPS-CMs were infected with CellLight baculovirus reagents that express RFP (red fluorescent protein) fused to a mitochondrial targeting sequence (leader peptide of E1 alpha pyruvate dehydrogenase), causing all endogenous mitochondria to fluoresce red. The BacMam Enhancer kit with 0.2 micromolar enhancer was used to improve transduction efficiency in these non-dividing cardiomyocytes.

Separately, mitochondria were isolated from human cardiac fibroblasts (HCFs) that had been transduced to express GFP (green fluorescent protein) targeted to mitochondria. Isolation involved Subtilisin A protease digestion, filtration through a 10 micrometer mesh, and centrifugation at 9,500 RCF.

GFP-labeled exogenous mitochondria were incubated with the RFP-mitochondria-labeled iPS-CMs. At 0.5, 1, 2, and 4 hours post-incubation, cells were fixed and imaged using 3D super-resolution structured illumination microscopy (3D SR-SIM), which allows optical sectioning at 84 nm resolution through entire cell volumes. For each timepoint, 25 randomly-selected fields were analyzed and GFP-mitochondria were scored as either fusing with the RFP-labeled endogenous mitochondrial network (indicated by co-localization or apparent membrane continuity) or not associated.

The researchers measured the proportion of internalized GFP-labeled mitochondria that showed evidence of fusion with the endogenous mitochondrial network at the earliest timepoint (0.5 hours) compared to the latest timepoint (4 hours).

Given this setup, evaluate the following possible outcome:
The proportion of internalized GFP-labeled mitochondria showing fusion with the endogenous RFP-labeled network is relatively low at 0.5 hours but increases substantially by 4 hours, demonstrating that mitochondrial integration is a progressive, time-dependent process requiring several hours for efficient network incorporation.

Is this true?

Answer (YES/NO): NO